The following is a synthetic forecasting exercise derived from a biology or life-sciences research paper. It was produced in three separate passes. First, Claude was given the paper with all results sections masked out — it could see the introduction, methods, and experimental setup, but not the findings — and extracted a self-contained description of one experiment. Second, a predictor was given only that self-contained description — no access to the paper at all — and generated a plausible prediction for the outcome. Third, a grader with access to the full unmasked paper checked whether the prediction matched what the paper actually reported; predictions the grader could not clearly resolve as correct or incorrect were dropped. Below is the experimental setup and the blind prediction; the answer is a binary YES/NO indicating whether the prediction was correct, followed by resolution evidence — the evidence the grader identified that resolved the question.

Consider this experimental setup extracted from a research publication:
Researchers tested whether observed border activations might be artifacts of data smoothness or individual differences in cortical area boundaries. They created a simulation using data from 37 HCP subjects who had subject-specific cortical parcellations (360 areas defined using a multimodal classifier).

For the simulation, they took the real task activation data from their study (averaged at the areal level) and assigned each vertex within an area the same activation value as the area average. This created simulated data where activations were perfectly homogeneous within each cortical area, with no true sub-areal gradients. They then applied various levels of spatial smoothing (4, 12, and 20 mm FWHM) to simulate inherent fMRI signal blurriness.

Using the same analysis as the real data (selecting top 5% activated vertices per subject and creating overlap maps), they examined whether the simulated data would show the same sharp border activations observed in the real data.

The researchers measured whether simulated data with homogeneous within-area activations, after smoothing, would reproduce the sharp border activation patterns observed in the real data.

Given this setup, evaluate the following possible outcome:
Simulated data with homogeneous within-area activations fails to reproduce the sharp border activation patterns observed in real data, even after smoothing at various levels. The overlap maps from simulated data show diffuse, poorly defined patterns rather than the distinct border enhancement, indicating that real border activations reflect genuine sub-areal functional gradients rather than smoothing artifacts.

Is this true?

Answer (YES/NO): YES